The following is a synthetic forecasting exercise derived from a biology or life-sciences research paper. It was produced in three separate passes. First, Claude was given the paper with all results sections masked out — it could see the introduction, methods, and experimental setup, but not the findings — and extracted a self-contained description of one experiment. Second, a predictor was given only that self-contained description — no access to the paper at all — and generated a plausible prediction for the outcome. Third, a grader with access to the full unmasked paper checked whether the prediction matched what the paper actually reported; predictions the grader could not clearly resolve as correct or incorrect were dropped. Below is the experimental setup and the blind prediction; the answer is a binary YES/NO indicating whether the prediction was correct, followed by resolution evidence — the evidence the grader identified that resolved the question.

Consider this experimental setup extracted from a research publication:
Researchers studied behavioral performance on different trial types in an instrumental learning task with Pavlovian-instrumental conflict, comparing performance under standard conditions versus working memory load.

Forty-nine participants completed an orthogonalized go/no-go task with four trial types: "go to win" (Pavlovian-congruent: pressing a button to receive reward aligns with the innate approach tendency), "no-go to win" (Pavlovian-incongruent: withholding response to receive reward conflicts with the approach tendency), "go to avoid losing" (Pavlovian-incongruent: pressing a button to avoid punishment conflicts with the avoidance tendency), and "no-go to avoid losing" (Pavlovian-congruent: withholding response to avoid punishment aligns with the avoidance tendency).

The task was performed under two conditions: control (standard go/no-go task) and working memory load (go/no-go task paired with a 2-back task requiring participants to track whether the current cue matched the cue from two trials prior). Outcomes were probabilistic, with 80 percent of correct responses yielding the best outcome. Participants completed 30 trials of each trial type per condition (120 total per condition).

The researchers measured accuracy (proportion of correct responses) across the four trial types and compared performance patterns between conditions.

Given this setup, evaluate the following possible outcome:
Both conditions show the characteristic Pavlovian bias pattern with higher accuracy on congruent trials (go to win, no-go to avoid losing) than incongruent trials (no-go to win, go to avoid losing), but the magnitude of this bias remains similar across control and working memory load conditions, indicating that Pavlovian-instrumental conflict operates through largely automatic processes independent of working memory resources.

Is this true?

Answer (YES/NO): YES